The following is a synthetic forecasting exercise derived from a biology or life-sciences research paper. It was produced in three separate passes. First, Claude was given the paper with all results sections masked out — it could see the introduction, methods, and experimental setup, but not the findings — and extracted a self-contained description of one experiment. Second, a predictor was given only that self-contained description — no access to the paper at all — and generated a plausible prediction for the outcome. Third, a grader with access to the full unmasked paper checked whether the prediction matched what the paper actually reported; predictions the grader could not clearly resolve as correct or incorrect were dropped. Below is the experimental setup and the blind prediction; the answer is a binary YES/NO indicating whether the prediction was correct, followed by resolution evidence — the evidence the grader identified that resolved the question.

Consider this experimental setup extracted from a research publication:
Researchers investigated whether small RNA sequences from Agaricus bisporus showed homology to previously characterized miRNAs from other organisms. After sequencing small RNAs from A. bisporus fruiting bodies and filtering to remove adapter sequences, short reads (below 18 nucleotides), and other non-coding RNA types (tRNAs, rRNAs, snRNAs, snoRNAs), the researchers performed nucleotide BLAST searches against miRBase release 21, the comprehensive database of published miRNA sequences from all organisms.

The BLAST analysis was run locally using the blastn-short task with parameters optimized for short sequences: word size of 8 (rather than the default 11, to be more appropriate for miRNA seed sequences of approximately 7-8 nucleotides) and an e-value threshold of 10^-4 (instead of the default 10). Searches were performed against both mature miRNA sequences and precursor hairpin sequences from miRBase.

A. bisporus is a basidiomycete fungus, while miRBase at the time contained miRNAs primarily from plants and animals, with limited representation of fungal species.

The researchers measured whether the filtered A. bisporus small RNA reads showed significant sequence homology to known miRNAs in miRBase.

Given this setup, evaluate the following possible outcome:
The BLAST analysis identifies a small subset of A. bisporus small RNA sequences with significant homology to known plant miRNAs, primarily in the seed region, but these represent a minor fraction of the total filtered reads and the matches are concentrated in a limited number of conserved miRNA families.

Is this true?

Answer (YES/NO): NO